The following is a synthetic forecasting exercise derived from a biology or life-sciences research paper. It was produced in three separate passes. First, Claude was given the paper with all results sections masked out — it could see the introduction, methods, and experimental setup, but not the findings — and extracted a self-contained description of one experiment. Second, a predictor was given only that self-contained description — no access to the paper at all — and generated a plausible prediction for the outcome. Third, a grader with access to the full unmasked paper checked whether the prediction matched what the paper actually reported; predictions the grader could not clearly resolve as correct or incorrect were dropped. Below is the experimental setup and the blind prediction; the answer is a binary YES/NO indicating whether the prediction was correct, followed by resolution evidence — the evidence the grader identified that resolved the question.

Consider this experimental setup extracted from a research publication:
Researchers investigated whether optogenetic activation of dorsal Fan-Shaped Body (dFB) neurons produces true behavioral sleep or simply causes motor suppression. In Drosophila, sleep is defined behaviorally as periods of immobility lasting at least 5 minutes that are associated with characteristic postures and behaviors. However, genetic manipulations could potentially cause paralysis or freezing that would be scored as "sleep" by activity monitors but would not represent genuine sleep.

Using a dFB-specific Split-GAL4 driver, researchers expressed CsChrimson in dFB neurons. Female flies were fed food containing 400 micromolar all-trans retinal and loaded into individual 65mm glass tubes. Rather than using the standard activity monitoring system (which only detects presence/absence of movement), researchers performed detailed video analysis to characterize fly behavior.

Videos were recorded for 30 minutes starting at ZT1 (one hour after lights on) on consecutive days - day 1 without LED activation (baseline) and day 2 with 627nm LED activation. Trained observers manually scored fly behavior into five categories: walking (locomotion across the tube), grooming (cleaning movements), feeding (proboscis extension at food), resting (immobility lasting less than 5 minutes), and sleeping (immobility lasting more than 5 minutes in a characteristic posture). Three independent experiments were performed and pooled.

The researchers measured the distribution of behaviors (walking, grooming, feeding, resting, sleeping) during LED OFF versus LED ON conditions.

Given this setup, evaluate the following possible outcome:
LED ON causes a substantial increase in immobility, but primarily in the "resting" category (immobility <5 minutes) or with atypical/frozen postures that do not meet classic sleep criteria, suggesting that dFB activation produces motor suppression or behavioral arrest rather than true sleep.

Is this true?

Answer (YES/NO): NO